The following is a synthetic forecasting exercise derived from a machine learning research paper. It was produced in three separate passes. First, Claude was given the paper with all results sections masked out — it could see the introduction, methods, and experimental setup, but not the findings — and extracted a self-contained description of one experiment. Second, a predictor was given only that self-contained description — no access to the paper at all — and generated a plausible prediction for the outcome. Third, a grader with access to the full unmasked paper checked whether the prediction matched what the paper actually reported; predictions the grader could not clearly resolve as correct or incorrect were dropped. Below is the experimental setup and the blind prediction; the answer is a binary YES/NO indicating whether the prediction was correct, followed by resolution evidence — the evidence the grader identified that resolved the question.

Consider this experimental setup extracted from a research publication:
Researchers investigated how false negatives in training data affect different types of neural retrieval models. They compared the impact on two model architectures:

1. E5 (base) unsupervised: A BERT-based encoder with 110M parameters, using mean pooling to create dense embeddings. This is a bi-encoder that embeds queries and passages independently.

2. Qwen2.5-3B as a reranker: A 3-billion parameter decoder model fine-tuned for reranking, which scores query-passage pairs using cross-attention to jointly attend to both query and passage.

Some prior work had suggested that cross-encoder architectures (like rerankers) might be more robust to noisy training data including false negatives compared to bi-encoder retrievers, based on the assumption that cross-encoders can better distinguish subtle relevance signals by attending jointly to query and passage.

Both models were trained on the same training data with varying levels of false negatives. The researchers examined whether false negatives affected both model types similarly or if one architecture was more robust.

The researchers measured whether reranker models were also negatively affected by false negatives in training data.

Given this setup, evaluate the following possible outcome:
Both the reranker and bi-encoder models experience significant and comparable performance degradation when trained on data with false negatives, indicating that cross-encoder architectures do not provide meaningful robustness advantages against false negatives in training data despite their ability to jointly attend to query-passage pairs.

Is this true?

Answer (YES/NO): NO